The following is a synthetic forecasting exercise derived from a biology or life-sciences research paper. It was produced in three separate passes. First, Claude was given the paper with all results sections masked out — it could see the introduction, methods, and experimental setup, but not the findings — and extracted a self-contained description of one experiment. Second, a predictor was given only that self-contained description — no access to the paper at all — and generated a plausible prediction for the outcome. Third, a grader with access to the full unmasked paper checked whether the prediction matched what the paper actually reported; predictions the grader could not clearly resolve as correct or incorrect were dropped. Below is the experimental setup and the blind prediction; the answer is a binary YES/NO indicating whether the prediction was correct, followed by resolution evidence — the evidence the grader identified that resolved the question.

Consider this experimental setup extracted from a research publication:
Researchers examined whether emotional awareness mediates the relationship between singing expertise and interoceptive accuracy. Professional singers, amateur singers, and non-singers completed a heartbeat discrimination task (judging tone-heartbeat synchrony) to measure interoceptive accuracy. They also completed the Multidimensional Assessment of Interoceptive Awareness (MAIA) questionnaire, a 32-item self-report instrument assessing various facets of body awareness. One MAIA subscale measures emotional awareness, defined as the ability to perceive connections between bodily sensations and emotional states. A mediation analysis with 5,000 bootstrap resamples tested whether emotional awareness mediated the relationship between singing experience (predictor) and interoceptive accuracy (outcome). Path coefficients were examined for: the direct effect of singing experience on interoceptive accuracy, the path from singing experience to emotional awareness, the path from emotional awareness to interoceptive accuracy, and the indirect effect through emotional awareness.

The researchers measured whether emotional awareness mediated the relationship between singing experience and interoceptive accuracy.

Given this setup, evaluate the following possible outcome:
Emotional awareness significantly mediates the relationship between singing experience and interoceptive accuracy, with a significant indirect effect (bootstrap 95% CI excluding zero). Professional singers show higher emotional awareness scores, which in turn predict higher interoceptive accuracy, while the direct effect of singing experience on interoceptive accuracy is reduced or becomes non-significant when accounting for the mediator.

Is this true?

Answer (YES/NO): NO